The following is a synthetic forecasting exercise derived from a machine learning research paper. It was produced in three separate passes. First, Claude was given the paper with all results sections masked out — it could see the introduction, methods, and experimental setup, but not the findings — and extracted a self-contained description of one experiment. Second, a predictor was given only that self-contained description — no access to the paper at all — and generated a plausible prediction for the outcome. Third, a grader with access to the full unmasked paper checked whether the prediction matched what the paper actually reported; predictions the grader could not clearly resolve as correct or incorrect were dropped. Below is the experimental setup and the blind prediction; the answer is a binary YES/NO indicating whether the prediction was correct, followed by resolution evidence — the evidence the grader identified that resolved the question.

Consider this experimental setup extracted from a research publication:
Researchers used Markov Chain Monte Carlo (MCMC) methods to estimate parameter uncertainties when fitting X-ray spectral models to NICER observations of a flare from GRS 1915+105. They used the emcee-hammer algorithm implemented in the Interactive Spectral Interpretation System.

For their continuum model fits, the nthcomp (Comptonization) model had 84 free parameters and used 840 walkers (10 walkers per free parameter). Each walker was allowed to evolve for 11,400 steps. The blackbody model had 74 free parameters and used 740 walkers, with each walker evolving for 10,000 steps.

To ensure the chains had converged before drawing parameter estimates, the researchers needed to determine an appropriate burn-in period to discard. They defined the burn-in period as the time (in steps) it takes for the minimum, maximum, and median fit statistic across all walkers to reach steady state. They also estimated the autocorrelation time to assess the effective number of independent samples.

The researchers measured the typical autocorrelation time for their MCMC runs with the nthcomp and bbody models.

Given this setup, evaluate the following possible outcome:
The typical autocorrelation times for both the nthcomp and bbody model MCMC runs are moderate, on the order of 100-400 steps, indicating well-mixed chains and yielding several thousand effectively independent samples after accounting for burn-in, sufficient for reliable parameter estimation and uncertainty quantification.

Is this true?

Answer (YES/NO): NO